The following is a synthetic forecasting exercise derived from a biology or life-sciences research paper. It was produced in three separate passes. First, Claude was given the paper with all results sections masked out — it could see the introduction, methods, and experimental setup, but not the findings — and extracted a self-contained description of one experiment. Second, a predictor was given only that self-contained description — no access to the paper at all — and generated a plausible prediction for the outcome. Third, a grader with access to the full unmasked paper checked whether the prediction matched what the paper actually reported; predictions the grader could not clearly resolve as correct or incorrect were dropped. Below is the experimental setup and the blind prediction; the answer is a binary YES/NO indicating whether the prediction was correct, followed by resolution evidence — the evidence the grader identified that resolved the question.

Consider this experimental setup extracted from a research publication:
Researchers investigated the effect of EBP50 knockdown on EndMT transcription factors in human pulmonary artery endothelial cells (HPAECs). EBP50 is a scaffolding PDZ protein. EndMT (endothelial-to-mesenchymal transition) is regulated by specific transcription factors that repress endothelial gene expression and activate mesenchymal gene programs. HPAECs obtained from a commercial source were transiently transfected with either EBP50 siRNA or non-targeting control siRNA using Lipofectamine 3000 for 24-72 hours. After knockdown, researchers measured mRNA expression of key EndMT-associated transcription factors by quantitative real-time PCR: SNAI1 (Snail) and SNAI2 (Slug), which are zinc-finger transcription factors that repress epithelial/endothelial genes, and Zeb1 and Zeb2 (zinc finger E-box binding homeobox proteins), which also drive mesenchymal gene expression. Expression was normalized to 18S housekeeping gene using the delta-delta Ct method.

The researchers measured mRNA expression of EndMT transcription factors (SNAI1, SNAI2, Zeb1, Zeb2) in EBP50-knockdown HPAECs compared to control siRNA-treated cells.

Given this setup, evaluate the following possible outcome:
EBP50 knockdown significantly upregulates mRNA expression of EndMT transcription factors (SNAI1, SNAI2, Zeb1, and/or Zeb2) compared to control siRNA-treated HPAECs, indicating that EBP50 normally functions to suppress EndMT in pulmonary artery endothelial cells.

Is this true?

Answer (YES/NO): YES